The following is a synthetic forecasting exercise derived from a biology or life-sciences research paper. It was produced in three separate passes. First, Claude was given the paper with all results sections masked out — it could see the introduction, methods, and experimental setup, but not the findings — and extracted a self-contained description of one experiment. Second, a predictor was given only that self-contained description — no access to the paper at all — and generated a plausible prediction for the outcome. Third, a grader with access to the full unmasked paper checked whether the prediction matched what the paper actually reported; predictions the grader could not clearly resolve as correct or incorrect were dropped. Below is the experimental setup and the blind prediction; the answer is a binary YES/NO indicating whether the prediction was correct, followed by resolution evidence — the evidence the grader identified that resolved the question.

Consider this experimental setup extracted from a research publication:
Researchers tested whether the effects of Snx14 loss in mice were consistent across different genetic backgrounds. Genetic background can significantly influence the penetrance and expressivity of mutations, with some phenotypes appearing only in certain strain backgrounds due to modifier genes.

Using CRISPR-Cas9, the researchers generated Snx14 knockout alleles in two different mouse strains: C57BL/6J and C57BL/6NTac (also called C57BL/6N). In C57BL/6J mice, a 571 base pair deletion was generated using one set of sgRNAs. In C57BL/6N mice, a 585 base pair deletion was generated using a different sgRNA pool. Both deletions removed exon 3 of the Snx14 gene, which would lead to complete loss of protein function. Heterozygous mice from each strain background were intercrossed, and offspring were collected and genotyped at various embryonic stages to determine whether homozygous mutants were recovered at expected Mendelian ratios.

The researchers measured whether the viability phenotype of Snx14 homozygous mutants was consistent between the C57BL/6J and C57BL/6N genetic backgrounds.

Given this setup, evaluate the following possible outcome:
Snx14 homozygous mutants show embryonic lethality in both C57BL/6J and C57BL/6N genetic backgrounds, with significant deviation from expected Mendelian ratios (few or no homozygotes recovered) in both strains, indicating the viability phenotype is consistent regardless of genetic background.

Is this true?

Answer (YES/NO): YES